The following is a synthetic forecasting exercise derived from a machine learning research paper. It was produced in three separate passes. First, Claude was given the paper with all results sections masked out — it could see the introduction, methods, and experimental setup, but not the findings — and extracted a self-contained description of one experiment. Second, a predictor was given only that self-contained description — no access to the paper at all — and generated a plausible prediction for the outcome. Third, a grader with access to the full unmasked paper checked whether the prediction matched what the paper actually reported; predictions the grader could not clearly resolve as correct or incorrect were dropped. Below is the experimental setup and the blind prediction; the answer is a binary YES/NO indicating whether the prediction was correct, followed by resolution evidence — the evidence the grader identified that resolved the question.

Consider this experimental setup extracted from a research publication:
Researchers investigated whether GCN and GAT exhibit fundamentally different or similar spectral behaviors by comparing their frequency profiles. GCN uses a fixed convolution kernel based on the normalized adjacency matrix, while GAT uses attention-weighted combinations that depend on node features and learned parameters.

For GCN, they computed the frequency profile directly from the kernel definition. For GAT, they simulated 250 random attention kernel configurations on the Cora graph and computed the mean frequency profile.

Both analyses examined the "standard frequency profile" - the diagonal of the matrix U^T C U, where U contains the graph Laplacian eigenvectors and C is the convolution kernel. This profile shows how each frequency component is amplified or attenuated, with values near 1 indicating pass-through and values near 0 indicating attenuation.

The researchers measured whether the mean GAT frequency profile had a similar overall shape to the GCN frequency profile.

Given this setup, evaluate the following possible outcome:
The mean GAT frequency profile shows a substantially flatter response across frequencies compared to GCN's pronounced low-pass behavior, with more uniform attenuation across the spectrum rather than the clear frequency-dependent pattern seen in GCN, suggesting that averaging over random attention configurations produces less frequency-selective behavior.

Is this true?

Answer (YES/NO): NO